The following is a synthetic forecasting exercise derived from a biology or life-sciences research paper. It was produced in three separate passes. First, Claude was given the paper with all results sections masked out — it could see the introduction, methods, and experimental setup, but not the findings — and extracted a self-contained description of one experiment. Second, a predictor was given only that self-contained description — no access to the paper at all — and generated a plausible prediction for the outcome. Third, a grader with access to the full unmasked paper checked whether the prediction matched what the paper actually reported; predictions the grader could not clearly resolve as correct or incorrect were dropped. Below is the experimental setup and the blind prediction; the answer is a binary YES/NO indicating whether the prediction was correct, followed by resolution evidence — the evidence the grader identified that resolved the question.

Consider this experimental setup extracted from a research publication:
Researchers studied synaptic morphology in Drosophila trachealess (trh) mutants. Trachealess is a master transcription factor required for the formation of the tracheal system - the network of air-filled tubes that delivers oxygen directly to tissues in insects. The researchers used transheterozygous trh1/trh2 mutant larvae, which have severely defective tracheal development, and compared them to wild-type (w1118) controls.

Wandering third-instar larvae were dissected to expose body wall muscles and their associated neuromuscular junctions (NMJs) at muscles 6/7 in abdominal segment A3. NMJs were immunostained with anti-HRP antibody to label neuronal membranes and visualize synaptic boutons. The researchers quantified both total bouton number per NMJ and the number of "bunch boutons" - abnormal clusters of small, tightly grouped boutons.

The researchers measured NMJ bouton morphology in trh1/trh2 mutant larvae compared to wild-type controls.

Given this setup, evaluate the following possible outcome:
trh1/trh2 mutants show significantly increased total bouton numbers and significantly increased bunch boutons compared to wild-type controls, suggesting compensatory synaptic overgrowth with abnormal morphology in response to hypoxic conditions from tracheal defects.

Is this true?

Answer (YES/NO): NO